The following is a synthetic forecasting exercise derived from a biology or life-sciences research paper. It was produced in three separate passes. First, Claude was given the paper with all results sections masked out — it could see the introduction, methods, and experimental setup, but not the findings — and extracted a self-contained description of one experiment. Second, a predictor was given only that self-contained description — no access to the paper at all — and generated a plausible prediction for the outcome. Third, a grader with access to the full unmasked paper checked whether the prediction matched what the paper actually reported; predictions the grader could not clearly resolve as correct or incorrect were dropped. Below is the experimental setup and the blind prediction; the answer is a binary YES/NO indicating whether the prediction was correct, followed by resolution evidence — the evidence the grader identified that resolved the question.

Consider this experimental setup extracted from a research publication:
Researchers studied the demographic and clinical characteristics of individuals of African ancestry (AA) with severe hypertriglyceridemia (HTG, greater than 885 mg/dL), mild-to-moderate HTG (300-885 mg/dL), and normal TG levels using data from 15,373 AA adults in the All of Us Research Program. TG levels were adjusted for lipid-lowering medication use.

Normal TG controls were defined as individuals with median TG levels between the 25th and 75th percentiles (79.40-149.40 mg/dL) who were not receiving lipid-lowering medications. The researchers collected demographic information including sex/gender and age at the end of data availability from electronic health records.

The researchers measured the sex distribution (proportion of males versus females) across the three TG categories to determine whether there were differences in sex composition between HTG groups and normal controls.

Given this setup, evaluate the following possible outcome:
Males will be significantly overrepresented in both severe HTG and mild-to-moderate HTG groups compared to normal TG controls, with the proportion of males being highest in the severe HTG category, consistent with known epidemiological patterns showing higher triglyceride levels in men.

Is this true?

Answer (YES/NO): NO